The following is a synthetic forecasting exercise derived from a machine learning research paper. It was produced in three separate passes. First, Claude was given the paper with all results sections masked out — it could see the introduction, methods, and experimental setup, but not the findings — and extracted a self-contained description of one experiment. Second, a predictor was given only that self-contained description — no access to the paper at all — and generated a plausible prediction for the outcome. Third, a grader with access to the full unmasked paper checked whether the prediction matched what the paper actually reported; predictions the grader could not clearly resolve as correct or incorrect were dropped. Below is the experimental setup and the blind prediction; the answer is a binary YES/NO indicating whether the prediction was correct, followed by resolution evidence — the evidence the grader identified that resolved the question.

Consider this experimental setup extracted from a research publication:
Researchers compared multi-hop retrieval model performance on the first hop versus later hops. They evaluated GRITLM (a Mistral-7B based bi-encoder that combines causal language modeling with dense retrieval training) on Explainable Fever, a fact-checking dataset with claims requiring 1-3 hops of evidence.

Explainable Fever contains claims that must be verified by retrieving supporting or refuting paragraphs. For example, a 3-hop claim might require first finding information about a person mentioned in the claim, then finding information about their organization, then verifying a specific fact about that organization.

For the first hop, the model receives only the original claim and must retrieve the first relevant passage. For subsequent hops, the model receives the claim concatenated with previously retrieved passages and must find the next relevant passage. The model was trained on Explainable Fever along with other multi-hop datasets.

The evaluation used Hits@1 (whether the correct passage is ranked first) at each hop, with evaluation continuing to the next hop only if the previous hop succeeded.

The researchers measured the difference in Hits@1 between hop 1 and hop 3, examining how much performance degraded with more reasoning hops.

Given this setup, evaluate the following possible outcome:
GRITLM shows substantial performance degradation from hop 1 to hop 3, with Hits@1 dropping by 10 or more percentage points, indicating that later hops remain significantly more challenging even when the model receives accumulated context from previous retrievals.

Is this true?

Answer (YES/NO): YES